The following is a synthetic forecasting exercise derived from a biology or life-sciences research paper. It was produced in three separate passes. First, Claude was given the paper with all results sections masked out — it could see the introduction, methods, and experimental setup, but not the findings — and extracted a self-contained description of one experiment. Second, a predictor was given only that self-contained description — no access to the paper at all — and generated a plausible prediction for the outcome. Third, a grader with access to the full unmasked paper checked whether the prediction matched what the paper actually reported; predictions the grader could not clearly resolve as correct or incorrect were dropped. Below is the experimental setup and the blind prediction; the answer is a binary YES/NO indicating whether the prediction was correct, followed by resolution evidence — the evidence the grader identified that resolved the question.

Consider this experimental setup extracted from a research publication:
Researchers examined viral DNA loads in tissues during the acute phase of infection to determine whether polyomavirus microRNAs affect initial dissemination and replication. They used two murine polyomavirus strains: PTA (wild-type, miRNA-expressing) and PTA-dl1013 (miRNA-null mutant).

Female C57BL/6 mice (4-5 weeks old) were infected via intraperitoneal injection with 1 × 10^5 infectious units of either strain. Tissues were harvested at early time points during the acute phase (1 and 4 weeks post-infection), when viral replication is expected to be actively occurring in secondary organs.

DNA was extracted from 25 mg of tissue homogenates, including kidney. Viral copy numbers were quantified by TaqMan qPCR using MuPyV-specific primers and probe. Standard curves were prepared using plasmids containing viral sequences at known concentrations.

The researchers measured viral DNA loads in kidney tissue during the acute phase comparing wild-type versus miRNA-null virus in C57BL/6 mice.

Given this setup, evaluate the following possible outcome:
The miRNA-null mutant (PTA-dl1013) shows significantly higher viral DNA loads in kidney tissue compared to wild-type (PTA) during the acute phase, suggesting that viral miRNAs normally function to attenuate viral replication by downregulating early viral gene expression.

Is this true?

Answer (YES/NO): NO